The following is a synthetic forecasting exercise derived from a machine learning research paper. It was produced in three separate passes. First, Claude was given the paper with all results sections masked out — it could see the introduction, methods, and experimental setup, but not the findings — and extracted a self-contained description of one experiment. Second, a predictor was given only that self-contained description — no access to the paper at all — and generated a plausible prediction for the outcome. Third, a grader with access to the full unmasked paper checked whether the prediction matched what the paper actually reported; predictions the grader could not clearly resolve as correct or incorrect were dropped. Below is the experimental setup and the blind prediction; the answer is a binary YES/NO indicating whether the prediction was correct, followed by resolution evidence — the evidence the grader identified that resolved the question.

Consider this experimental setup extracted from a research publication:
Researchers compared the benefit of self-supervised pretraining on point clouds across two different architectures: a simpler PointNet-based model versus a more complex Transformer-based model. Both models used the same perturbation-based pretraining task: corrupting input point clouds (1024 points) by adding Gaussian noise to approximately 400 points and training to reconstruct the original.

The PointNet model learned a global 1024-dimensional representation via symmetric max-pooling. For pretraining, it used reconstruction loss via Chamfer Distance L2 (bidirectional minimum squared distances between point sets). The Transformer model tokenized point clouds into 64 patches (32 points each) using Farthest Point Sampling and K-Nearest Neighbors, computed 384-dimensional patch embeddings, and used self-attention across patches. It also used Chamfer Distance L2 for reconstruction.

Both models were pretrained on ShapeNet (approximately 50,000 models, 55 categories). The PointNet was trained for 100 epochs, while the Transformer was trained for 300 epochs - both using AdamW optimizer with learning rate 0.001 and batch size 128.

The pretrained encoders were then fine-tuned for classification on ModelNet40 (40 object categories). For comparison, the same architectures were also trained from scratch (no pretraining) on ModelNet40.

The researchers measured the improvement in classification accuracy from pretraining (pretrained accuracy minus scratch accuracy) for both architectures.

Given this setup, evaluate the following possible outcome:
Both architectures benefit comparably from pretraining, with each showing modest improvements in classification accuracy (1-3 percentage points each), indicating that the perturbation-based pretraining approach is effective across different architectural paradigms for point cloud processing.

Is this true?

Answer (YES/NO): NO